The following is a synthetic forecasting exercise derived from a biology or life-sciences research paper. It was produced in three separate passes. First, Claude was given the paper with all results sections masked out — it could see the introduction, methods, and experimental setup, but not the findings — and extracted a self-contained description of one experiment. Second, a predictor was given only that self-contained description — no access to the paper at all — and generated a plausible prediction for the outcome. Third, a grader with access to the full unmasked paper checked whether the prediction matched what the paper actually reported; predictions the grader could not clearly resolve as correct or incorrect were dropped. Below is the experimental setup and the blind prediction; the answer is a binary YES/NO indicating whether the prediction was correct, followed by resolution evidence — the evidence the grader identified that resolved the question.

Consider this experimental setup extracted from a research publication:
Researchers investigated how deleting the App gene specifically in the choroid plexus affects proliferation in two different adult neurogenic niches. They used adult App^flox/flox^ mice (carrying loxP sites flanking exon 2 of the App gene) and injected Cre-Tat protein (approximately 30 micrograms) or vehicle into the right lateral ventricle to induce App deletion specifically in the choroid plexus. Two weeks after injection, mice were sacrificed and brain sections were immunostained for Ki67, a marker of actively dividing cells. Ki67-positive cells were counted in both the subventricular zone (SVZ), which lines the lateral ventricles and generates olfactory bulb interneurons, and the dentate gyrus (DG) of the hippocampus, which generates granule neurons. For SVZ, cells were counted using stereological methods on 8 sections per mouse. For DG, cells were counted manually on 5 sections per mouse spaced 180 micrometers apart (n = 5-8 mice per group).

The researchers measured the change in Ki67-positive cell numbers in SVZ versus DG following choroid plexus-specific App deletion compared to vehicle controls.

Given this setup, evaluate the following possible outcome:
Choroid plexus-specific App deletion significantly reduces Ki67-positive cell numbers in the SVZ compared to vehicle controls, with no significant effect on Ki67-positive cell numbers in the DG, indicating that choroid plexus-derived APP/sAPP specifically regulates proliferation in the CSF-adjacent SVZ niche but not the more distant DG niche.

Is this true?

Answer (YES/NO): YES